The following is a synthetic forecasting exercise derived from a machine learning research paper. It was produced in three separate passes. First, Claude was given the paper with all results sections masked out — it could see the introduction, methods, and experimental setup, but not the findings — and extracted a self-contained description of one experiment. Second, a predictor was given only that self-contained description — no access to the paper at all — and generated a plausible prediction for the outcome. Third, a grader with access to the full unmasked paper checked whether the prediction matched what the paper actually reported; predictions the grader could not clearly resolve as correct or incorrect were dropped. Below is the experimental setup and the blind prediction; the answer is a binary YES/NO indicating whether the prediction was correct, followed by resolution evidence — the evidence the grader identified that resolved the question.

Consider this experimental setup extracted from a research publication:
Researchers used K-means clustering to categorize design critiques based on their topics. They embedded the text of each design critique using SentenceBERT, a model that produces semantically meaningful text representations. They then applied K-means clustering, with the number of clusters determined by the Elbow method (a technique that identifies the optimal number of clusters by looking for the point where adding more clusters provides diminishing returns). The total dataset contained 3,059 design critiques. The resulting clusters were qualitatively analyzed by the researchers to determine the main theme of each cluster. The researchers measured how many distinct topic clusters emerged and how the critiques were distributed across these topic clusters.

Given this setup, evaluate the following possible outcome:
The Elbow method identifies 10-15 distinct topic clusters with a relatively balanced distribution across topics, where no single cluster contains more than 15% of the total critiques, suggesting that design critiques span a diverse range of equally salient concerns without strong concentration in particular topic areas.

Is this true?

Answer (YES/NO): NO